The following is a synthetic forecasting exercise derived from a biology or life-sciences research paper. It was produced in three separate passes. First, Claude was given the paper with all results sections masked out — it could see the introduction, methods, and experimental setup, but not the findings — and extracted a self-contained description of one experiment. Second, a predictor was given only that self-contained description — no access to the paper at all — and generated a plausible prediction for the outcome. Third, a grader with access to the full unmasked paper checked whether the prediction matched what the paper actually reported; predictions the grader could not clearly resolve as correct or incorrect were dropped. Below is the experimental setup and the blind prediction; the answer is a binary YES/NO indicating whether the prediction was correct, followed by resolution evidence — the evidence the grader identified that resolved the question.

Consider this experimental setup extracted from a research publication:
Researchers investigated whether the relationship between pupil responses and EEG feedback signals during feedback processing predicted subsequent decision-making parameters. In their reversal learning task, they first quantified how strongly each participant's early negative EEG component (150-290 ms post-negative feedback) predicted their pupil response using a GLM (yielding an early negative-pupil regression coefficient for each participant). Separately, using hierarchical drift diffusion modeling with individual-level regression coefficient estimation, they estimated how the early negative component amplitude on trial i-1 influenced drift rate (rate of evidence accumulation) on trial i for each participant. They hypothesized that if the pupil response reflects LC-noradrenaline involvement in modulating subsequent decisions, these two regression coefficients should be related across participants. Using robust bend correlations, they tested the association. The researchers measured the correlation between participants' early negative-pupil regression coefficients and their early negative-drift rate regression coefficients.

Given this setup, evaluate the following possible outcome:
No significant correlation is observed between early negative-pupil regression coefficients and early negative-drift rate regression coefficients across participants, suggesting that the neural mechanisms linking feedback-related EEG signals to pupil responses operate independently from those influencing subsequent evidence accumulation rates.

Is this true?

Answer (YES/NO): NO